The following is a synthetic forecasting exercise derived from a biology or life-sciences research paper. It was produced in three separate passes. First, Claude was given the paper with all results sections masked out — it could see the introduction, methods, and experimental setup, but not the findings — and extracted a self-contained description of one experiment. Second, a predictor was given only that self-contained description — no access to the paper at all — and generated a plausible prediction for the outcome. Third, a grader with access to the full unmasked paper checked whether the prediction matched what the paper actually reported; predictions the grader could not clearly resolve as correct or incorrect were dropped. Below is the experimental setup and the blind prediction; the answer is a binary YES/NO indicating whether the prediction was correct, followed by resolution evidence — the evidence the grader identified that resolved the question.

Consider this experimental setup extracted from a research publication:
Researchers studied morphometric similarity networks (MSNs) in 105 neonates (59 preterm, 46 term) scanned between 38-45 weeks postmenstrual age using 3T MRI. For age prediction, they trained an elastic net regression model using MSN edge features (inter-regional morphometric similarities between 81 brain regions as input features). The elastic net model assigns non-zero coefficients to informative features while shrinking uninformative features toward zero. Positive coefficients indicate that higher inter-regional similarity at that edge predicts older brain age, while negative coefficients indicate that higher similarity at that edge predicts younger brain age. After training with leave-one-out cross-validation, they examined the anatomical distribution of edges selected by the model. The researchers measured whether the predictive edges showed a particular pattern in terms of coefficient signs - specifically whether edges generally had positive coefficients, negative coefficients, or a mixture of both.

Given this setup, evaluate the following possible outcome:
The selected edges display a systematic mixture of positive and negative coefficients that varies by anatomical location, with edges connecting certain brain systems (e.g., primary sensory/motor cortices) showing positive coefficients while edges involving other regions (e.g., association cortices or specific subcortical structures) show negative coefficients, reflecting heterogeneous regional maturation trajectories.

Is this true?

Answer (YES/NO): YES